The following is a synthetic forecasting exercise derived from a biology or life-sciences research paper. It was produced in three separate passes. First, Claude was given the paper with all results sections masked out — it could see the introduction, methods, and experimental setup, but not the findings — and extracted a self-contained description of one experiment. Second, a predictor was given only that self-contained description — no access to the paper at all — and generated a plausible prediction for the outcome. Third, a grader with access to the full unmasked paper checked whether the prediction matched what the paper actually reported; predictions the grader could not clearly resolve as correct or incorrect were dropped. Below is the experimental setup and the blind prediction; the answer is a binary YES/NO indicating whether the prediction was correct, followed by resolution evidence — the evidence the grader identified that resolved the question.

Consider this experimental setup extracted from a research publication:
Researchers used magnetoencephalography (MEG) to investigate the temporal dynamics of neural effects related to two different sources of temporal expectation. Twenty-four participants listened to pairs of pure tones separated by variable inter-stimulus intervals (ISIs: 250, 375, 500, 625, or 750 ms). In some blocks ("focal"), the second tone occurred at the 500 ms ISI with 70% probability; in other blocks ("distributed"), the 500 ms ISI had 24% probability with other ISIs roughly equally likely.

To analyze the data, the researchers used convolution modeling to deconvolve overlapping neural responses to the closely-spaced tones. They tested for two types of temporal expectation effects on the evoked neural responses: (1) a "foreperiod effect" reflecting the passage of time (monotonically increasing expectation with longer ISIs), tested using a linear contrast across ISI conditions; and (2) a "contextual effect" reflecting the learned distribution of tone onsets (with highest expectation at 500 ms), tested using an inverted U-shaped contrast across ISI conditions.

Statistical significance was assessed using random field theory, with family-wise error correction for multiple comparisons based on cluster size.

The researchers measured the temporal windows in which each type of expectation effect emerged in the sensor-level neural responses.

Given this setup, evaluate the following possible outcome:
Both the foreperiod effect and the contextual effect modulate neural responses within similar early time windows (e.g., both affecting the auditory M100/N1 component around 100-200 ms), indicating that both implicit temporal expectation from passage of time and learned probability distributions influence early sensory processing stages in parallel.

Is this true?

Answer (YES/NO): NO